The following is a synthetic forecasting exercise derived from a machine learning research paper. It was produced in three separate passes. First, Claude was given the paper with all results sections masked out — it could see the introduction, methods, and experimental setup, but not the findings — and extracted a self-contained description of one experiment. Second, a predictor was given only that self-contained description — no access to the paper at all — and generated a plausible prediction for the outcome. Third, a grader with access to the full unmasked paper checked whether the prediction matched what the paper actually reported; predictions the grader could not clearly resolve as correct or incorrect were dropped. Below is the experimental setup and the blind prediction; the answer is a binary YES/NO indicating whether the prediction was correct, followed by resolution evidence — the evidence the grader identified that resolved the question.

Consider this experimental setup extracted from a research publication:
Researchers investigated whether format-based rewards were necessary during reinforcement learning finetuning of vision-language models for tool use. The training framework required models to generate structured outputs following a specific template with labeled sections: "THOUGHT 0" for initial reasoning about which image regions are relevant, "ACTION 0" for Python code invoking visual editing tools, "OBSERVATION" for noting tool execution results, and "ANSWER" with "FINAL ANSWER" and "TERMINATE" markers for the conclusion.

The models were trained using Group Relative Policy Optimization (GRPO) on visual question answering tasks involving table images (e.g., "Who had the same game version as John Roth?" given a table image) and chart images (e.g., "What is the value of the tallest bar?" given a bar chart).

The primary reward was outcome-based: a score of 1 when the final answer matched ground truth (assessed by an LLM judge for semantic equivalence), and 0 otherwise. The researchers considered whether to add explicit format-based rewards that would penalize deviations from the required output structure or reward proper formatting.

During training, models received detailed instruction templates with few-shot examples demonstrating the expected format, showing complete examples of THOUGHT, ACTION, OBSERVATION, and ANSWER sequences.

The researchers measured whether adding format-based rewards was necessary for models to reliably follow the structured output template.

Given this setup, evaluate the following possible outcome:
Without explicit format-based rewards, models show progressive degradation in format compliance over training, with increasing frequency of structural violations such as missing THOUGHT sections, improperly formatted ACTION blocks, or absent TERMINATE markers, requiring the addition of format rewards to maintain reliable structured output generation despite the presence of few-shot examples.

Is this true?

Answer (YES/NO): NO